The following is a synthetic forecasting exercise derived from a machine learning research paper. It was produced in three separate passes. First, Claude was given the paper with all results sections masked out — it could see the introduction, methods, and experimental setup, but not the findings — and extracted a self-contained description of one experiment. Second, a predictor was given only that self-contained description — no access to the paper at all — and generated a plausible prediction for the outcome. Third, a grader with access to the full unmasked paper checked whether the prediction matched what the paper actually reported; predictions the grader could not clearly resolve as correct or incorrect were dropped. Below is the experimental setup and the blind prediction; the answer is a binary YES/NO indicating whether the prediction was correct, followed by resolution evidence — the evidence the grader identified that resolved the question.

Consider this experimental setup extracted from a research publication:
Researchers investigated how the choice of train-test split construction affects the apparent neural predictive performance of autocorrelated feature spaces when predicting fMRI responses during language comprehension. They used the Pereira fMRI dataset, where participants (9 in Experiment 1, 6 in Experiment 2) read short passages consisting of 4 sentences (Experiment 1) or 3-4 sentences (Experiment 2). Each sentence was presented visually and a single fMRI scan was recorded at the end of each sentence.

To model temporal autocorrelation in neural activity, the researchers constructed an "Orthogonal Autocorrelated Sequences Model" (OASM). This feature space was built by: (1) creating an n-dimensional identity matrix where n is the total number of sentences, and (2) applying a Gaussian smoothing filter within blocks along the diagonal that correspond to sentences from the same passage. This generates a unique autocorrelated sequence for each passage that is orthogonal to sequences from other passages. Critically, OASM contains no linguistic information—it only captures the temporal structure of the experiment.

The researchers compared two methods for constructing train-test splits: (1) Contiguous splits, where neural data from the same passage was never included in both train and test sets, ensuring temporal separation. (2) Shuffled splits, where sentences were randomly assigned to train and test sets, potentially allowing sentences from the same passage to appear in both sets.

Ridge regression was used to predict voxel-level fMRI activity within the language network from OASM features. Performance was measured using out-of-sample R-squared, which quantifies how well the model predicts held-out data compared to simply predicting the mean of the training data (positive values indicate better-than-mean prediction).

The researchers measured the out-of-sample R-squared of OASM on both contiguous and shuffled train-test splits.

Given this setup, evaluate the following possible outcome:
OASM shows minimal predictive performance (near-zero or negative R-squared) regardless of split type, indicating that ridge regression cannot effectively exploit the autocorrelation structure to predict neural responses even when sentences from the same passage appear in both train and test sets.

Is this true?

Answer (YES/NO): NO